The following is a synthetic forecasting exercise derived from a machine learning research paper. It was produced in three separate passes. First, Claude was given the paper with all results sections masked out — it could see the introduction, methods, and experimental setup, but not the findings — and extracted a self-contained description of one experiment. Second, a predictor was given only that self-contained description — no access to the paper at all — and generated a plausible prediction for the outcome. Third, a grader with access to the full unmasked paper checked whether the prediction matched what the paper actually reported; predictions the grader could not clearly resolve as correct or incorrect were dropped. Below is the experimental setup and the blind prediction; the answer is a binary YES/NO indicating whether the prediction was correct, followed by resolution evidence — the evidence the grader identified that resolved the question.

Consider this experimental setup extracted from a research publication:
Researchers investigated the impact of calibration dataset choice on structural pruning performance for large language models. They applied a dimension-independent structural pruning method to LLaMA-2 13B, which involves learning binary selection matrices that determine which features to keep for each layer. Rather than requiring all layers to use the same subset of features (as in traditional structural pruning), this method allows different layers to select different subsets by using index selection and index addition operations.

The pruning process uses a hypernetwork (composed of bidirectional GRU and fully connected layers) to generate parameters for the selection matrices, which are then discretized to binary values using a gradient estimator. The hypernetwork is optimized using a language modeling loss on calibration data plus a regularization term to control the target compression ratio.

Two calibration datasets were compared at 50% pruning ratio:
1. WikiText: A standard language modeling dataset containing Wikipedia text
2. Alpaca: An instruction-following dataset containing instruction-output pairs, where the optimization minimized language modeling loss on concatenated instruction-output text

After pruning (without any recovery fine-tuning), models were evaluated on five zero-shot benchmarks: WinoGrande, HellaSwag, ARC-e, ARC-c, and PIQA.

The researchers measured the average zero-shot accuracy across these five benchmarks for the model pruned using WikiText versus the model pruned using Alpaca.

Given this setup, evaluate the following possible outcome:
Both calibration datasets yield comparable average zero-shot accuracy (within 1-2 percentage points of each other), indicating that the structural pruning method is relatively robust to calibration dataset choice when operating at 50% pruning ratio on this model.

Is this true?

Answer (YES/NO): NO